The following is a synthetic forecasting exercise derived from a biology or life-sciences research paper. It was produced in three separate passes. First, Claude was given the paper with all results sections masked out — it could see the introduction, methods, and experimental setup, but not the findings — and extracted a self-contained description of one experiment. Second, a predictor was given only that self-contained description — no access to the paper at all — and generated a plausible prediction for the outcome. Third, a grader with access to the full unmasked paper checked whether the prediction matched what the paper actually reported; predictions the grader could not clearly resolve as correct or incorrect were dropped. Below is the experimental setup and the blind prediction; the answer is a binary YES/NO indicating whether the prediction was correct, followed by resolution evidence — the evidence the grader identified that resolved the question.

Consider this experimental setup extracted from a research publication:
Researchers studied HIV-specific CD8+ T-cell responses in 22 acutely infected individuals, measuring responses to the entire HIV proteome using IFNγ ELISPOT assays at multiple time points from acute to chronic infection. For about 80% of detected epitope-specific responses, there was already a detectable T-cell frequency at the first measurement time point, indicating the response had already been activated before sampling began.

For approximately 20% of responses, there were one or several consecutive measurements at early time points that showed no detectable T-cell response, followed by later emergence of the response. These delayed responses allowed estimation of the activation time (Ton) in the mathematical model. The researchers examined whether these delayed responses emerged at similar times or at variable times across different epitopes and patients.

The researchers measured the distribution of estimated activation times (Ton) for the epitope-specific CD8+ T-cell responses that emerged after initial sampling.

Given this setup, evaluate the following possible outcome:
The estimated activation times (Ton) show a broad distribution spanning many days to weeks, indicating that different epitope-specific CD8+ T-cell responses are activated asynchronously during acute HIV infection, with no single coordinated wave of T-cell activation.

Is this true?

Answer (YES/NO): YES